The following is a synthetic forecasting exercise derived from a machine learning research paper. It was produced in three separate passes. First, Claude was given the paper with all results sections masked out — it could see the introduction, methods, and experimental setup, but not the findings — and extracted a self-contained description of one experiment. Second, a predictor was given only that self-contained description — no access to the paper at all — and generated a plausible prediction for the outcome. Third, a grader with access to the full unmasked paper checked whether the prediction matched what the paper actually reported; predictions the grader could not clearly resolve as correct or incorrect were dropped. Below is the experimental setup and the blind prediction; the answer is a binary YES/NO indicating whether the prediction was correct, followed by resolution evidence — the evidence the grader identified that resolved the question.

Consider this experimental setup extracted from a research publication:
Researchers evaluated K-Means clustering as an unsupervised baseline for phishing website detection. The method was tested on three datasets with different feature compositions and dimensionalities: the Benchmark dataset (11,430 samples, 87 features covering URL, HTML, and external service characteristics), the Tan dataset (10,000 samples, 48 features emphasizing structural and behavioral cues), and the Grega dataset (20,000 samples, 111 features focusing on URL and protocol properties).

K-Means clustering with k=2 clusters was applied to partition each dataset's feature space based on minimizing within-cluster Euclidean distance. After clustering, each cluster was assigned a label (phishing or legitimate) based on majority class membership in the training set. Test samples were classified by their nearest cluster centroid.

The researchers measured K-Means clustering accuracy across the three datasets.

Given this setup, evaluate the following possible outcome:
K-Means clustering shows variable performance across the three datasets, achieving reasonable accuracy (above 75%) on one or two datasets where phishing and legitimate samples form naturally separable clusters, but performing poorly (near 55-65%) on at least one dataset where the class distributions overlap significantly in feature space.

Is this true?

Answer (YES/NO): NO